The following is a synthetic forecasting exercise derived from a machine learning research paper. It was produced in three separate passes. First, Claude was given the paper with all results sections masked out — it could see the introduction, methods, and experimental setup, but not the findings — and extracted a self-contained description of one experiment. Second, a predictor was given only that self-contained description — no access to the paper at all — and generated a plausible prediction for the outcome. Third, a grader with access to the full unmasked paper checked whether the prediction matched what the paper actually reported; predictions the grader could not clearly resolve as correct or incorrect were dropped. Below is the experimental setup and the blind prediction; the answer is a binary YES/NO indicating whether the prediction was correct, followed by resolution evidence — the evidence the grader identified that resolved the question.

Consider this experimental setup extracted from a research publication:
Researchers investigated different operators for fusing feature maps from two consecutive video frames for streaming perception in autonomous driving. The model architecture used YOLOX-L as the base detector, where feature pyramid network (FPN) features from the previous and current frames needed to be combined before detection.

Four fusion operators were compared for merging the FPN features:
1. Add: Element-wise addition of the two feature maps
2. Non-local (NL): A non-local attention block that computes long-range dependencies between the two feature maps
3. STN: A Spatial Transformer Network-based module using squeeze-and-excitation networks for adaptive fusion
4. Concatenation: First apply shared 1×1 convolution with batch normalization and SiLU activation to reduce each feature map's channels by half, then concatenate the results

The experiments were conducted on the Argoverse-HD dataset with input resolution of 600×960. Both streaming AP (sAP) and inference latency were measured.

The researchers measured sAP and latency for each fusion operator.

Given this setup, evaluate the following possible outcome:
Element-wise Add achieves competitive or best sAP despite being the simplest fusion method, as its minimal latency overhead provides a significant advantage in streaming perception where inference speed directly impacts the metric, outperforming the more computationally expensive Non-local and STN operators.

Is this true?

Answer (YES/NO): NO